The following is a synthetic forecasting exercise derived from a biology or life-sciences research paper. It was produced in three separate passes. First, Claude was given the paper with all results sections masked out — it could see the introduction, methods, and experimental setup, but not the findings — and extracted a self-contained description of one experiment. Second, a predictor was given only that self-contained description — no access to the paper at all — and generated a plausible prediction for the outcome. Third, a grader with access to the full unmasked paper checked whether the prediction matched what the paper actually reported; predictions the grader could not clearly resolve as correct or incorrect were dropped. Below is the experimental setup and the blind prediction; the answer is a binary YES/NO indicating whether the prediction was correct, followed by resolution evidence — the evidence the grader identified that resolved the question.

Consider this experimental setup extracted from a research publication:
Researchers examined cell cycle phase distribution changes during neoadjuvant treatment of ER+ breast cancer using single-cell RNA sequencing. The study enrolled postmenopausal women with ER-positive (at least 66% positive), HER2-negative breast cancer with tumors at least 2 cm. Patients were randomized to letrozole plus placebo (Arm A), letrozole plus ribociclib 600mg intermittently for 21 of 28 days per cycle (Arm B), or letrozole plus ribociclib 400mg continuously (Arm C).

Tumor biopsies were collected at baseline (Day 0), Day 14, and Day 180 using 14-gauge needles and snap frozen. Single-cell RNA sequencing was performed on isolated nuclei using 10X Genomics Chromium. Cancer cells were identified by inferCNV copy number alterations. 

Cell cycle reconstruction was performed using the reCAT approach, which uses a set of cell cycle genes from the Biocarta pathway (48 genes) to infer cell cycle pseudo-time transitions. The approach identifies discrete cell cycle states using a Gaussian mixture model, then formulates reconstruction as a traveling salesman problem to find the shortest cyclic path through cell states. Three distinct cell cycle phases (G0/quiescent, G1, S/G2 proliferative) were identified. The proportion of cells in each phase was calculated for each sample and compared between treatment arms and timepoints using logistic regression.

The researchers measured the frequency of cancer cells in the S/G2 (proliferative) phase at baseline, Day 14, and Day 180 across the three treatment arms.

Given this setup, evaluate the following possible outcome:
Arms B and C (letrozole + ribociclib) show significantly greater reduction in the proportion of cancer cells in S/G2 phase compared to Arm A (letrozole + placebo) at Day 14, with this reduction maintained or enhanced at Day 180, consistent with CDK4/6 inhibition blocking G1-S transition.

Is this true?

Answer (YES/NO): NO